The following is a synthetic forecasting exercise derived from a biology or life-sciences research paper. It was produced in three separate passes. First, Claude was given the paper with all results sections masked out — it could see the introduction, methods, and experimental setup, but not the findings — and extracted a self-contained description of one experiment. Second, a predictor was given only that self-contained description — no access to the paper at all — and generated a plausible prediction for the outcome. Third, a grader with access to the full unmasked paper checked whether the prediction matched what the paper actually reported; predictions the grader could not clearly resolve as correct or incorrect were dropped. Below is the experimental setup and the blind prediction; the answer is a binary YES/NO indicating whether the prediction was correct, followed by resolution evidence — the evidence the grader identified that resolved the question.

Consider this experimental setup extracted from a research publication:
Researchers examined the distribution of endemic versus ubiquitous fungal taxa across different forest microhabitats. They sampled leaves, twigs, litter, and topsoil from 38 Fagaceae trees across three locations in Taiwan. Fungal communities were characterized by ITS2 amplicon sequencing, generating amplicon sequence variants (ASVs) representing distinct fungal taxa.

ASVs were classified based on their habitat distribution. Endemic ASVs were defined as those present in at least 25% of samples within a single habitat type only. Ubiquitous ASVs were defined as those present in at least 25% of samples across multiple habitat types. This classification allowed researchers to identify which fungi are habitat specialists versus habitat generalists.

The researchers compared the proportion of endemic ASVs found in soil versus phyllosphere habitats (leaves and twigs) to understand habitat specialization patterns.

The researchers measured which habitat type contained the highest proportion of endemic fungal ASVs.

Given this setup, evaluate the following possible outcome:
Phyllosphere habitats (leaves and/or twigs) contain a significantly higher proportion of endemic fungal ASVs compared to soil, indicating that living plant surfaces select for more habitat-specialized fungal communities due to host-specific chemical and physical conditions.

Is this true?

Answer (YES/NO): NO